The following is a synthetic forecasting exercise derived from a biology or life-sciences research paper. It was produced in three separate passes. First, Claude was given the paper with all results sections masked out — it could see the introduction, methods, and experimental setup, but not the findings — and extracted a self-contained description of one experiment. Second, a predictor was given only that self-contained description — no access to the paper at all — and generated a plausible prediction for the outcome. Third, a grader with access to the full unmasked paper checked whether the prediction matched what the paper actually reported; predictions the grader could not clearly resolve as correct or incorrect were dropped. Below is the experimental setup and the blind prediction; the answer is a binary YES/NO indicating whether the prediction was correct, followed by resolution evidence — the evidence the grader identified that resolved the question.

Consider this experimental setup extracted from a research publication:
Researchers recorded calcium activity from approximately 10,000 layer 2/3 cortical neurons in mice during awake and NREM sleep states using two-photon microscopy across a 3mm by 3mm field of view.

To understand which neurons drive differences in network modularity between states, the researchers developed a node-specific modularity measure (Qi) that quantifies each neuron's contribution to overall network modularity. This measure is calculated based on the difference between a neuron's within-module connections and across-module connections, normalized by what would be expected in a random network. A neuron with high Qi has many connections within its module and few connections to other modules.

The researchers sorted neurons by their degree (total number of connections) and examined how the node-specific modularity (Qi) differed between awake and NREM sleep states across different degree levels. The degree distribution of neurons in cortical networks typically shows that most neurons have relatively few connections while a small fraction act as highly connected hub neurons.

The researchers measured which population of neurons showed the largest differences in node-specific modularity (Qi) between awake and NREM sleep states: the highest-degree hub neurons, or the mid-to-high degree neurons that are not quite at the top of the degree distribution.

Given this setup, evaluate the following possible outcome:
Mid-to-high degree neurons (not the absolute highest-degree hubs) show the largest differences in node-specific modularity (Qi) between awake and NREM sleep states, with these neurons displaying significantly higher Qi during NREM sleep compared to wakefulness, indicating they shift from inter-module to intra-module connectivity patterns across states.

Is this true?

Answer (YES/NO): YES